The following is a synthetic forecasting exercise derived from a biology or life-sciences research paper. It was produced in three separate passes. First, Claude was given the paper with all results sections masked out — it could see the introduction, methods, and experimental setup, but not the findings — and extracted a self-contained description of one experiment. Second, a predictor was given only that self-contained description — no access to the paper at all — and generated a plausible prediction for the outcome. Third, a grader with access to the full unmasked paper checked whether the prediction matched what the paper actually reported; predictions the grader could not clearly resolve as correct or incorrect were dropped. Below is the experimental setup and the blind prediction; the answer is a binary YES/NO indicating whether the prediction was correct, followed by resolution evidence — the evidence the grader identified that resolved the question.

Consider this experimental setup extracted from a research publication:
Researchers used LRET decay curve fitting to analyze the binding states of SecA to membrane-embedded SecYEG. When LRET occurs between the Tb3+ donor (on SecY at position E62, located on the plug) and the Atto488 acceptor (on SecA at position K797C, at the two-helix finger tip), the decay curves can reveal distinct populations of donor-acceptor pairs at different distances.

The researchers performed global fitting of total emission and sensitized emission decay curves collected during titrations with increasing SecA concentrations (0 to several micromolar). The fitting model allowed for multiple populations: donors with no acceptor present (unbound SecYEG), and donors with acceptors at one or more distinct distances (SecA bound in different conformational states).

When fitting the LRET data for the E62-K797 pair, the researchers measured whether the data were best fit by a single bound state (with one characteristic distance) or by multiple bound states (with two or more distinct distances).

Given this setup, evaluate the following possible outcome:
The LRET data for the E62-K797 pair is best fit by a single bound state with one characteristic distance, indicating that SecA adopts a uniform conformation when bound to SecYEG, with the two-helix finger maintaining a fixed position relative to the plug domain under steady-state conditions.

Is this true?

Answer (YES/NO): NO